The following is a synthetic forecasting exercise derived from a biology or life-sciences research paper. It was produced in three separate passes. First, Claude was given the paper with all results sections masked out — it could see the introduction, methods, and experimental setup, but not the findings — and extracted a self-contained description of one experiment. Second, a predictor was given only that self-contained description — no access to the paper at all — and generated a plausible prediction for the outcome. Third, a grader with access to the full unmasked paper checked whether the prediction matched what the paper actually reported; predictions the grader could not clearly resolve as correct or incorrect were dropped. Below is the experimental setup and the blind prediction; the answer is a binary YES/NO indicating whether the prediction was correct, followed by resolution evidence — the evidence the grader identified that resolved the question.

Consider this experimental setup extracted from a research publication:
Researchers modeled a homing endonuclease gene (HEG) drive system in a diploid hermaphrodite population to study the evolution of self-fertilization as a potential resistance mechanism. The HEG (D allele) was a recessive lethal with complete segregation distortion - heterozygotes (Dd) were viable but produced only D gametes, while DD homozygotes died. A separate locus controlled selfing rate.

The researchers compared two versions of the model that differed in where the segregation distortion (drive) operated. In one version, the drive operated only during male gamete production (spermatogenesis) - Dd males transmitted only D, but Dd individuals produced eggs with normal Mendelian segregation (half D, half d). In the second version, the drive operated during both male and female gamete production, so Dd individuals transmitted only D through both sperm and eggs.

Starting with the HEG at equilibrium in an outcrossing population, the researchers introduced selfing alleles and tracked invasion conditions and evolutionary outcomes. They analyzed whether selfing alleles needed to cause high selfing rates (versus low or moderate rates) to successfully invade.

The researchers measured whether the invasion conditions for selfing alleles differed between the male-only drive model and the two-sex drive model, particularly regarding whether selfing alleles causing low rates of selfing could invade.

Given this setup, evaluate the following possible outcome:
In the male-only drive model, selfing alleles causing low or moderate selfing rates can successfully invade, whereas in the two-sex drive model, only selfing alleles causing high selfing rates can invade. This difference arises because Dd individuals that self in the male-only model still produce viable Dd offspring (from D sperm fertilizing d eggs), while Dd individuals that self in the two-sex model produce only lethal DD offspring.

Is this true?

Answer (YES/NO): NO